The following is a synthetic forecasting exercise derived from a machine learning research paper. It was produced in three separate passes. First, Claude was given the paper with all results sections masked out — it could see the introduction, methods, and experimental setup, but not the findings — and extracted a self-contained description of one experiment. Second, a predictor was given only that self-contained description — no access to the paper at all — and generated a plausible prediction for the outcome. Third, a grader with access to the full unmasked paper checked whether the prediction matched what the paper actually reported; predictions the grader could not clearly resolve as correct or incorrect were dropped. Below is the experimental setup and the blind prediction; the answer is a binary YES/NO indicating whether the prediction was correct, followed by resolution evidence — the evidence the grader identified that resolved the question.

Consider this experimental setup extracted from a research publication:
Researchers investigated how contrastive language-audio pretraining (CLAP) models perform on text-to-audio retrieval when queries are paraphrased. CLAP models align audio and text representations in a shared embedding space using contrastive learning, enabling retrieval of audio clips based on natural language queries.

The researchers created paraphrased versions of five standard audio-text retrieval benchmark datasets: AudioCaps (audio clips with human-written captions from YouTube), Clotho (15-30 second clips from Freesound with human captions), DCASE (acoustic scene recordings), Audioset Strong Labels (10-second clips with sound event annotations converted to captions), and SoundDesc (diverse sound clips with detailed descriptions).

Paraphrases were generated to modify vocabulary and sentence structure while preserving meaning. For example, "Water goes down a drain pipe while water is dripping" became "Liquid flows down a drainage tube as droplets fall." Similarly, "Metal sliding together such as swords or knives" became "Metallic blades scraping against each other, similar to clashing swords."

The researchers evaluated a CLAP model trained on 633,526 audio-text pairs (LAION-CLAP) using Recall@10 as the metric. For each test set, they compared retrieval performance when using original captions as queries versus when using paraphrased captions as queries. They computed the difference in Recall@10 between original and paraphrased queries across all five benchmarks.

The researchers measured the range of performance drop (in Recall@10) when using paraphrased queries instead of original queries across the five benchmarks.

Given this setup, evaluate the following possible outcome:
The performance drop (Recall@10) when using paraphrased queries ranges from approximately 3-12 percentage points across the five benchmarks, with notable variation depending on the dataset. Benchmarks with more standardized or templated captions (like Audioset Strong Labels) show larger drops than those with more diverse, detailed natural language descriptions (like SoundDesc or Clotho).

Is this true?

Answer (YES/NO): NO